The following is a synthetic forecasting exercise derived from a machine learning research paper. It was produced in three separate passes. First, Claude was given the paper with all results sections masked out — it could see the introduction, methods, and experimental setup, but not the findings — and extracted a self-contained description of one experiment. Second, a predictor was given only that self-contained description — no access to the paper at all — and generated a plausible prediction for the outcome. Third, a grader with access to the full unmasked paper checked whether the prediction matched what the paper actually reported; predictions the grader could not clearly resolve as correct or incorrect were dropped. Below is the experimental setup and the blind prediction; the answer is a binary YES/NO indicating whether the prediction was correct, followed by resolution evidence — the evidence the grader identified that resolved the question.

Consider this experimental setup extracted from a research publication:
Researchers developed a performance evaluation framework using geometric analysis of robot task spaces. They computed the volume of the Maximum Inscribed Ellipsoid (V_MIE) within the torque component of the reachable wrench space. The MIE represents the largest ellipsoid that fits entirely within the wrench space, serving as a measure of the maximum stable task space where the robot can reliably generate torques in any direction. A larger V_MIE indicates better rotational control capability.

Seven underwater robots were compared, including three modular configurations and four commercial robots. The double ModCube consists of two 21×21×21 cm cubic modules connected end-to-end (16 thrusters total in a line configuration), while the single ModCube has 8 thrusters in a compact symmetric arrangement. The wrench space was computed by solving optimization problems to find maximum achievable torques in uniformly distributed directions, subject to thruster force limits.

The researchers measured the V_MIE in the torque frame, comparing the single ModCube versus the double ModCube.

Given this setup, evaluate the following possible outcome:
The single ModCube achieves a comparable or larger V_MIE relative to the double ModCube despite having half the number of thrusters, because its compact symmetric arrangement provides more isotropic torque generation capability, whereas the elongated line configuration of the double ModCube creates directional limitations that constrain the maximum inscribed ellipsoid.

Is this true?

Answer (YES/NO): NO